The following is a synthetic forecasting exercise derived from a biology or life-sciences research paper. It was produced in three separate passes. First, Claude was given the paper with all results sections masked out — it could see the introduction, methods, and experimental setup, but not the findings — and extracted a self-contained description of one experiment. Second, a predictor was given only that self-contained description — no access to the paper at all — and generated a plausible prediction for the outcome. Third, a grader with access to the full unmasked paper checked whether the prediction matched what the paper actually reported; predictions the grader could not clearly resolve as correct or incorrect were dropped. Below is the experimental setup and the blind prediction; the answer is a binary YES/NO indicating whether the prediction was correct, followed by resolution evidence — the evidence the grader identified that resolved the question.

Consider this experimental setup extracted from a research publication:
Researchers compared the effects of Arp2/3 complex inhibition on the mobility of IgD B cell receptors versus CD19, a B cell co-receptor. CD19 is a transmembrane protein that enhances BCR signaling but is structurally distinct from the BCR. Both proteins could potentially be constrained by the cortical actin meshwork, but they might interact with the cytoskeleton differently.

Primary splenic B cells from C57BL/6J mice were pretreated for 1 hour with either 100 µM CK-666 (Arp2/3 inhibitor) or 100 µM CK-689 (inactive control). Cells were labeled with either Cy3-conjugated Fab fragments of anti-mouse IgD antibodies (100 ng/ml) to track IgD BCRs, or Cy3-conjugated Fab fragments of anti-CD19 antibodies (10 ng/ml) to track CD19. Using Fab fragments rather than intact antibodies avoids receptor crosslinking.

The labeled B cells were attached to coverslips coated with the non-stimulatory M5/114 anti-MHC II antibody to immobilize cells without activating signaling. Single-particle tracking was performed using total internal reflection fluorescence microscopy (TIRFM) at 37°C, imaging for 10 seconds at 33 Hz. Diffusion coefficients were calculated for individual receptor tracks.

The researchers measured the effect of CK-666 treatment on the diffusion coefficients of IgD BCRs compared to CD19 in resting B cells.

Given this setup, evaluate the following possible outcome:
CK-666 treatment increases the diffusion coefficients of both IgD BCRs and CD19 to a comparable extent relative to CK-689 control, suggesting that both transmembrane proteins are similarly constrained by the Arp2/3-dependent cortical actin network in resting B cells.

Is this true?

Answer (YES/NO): YES